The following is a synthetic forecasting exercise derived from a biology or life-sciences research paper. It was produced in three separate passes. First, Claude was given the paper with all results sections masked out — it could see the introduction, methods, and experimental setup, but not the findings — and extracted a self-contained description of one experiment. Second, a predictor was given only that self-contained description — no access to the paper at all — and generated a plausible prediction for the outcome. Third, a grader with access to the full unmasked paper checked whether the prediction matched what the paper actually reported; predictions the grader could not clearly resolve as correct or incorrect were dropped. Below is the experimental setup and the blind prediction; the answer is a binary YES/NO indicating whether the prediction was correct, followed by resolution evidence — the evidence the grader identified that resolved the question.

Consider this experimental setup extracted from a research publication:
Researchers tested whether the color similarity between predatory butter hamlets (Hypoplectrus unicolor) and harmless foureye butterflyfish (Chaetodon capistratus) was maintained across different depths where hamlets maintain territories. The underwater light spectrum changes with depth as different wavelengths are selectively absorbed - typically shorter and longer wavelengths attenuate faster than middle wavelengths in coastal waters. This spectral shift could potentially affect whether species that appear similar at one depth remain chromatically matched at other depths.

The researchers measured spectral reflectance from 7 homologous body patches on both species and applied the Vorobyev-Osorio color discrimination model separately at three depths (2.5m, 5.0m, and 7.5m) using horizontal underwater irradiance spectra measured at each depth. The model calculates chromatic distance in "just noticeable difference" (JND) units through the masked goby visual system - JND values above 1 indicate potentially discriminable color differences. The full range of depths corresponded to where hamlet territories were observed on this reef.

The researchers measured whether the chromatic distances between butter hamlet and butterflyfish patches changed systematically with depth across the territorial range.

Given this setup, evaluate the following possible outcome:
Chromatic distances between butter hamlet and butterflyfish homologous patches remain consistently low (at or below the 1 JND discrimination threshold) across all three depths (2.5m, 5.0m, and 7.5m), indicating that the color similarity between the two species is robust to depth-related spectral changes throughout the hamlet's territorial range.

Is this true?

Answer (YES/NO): YES